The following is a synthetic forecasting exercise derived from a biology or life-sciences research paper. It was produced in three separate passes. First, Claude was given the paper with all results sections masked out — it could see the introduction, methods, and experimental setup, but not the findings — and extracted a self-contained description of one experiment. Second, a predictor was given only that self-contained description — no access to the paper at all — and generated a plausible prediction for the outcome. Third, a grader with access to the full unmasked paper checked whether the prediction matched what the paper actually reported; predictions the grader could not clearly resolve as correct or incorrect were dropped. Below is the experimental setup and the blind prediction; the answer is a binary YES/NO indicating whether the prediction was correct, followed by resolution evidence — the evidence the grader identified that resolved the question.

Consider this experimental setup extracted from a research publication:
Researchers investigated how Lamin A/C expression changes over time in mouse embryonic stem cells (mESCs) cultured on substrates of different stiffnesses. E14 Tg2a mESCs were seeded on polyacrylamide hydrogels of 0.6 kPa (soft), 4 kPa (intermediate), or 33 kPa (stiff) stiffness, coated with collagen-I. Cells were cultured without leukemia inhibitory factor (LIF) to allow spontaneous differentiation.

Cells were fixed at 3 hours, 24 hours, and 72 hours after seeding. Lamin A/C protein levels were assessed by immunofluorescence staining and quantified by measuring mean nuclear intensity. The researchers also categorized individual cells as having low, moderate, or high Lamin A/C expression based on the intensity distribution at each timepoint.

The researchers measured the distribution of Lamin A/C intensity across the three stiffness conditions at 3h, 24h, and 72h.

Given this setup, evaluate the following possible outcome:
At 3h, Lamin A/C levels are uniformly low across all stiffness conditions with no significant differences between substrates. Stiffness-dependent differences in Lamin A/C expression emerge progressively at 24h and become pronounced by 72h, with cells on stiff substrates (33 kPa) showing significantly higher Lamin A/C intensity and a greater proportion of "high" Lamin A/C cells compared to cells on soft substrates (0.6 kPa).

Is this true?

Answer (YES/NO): NO